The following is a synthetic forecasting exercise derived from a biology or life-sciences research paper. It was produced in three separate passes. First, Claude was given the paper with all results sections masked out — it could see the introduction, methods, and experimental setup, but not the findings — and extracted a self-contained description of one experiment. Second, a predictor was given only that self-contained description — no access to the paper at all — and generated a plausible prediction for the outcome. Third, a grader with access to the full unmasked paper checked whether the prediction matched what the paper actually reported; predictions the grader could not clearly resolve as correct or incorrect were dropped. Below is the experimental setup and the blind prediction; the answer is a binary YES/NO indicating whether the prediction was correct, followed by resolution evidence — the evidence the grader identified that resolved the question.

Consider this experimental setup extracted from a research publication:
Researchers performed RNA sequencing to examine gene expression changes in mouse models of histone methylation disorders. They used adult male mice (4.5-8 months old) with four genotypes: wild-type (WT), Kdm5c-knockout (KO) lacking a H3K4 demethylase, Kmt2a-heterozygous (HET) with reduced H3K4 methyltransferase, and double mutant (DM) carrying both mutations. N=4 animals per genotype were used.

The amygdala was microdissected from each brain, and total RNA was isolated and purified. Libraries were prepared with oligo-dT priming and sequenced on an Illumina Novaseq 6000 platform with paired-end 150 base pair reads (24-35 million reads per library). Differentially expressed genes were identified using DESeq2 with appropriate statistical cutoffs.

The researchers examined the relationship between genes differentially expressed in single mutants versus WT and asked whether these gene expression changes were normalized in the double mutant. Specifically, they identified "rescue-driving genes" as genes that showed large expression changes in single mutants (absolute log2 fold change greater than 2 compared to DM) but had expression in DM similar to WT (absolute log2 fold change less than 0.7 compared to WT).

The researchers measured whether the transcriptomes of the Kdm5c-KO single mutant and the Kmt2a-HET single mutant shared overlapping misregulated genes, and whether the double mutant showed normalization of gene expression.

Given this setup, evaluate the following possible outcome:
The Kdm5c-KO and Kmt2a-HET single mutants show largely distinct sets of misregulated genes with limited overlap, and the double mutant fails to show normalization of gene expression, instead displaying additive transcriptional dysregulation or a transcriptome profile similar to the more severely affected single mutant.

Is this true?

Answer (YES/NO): NO